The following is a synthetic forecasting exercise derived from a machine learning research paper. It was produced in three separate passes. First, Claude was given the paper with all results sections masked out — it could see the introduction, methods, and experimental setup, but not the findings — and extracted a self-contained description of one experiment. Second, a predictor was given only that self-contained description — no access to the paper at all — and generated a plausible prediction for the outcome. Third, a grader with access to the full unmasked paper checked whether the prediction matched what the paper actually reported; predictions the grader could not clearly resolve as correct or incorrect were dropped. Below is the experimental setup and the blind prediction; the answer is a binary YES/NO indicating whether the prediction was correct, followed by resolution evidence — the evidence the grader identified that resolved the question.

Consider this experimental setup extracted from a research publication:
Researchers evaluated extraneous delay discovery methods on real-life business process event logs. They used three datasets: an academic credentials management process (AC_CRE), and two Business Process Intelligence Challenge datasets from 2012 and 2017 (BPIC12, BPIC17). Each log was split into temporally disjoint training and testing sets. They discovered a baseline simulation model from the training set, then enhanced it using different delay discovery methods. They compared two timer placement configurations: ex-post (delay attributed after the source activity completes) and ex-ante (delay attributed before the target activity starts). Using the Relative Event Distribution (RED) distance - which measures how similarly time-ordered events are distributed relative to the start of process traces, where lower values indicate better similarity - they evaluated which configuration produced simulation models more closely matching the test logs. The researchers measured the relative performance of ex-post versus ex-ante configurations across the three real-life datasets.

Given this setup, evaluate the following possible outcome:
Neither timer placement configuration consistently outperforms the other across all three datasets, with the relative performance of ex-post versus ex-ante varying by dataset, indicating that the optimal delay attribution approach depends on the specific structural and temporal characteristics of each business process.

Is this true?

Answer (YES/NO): NO